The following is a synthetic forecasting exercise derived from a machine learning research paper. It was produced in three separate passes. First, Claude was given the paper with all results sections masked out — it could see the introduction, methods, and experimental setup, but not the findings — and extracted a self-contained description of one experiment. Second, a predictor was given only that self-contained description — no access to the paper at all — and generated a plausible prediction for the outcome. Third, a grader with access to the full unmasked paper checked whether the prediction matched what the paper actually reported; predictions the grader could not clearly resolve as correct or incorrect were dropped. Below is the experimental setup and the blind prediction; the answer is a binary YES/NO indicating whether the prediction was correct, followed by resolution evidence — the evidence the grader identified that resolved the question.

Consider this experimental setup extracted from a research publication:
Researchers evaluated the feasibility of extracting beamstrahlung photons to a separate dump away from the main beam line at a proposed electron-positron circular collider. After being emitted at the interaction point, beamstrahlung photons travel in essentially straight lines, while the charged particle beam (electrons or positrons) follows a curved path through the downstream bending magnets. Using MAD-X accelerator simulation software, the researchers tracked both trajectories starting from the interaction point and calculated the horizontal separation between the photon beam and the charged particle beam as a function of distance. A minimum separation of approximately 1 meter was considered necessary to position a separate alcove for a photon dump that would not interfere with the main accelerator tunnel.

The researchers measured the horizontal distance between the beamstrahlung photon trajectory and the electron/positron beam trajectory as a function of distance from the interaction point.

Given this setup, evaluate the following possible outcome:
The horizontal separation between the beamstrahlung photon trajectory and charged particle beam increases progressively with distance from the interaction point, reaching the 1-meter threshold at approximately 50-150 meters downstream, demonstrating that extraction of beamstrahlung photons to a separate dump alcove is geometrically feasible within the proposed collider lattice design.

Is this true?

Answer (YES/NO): NO